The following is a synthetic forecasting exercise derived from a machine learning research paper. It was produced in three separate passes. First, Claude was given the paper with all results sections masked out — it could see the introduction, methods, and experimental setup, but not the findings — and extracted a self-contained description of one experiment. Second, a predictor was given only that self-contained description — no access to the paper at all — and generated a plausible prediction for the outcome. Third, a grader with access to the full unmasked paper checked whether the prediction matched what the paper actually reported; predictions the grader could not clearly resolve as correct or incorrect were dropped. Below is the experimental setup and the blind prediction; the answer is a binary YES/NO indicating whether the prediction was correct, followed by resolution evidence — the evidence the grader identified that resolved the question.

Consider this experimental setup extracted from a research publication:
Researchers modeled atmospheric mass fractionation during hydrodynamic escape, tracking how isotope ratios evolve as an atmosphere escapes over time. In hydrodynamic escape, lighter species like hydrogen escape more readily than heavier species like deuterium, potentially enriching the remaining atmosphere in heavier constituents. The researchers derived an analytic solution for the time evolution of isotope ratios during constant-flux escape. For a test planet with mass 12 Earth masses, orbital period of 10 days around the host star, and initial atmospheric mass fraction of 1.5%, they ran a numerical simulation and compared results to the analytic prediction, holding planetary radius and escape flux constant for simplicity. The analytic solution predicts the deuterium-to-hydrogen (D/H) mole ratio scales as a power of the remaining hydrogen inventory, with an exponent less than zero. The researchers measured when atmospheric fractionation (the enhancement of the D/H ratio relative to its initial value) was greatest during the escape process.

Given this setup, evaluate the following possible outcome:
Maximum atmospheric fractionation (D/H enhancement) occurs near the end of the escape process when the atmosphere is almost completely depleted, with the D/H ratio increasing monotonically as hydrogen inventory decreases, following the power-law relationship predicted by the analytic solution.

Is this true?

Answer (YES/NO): YES